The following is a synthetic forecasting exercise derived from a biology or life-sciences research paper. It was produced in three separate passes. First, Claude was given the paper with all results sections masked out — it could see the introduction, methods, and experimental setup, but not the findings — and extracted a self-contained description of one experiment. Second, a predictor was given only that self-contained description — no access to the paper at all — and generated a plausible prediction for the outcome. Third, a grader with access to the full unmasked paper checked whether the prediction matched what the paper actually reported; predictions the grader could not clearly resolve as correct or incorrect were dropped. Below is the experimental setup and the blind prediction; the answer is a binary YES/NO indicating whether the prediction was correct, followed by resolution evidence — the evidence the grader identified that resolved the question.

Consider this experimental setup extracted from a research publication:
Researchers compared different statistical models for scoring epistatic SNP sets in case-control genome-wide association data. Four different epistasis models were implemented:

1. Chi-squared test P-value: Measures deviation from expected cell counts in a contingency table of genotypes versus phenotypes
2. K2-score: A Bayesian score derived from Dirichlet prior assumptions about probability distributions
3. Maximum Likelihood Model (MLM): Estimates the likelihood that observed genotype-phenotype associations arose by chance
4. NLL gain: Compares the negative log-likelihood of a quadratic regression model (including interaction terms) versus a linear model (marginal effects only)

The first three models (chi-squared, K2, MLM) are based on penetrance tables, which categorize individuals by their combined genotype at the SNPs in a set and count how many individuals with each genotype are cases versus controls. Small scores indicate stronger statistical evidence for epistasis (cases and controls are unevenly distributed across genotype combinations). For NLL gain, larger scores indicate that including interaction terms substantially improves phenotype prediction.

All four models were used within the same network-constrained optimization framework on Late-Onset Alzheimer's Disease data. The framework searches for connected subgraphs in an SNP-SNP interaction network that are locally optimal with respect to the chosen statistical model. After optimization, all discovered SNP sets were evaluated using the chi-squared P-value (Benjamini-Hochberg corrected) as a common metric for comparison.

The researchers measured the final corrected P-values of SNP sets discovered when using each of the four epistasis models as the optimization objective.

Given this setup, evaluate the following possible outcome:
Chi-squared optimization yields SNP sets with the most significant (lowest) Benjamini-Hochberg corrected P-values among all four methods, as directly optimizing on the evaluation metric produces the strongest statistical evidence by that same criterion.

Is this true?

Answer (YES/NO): NO